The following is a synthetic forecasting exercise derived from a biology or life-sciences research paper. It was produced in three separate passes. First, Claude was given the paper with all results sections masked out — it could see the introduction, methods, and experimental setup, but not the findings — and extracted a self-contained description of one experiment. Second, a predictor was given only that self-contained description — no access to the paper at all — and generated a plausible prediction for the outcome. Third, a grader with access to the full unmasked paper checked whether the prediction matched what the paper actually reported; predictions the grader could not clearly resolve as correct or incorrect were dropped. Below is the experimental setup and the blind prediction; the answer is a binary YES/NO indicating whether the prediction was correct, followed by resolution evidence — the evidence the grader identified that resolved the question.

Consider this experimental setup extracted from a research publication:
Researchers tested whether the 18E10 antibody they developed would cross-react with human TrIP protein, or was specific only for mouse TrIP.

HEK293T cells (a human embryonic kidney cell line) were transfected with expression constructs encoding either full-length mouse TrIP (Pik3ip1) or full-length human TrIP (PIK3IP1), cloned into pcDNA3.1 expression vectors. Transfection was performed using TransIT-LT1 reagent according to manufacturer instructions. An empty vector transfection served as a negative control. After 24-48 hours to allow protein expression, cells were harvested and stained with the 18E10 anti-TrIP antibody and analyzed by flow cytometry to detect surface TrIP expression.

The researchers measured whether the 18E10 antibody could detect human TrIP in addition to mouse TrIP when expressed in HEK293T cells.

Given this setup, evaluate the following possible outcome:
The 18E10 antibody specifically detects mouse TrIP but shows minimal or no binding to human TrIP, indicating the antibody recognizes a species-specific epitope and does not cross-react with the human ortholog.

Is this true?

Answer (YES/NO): NO